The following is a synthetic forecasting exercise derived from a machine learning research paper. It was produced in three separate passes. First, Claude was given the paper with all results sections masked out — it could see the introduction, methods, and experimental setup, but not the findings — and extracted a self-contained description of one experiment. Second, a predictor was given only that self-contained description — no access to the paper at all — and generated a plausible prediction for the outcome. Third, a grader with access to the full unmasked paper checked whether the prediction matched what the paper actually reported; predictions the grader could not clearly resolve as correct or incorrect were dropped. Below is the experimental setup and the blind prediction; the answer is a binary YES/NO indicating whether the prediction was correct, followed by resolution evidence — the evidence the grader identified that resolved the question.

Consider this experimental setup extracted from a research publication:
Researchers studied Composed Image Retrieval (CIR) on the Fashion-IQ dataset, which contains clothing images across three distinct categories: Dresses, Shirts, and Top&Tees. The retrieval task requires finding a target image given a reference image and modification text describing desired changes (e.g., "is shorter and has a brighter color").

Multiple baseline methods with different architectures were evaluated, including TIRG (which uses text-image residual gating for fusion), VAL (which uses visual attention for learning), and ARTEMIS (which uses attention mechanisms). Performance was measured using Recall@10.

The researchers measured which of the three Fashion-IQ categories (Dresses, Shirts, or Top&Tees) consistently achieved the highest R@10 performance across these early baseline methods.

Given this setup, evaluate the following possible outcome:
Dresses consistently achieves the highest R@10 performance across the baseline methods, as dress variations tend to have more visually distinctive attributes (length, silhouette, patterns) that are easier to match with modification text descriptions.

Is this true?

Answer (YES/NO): NO